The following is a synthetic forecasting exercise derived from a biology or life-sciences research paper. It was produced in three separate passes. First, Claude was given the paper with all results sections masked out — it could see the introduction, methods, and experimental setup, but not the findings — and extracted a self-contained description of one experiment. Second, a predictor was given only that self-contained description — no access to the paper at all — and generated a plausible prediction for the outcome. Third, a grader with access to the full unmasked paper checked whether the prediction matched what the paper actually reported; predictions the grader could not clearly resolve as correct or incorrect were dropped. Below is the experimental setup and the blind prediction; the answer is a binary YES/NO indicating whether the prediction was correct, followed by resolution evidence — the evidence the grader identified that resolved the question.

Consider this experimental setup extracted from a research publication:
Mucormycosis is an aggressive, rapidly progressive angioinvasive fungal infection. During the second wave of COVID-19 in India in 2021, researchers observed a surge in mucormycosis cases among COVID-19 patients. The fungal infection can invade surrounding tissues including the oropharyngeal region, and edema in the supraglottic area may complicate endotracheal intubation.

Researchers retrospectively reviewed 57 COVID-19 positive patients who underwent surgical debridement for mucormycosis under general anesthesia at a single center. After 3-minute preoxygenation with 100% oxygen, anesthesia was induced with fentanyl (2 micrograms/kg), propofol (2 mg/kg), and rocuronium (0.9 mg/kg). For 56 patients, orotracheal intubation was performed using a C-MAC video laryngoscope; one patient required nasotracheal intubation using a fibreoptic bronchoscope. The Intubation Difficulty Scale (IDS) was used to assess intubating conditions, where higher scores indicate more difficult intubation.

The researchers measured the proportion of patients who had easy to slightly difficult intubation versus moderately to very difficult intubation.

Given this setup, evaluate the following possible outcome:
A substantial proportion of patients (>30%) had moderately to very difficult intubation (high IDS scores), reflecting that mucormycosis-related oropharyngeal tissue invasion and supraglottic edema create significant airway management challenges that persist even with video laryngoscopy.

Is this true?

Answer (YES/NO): NO